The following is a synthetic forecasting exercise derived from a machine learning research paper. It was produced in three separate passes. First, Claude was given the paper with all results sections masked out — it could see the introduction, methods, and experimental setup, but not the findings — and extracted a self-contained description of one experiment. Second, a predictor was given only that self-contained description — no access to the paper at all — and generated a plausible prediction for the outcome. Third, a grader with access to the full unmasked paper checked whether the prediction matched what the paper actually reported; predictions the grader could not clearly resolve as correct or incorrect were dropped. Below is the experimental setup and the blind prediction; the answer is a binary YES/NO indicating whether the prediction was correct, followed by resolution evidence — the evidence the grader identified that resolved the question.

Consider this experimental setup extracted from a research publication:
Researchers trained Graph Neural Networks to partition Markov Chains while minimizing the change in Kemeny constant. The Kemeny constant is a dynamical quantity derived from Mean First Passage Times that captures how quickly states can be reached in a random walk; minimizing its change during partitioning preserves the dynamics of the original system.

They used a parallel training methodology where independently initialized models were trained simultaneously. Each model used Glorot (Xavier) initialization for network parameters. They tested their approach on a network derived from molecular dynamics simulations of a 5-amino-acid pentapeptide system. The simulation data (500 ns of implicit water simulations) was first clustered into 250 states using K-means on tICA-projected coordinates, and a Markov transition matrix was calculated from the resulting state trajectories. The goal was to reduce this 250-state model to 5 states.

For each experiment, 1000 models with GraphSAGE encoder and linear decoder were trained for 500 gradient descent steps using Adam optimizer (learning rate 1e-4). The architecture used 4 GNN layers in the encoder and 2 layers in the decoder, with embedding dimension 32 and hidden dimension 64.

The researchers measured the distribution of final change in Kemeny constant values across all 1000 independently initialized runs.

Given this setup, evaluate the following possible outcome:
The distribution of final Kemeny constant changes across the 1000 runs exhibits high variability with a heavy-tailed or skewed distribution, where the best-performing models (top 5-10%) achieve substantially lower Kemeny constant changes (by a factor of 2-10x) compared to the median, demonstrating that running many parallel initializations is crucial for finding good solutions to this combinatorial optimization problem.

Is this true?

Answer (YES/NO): NO